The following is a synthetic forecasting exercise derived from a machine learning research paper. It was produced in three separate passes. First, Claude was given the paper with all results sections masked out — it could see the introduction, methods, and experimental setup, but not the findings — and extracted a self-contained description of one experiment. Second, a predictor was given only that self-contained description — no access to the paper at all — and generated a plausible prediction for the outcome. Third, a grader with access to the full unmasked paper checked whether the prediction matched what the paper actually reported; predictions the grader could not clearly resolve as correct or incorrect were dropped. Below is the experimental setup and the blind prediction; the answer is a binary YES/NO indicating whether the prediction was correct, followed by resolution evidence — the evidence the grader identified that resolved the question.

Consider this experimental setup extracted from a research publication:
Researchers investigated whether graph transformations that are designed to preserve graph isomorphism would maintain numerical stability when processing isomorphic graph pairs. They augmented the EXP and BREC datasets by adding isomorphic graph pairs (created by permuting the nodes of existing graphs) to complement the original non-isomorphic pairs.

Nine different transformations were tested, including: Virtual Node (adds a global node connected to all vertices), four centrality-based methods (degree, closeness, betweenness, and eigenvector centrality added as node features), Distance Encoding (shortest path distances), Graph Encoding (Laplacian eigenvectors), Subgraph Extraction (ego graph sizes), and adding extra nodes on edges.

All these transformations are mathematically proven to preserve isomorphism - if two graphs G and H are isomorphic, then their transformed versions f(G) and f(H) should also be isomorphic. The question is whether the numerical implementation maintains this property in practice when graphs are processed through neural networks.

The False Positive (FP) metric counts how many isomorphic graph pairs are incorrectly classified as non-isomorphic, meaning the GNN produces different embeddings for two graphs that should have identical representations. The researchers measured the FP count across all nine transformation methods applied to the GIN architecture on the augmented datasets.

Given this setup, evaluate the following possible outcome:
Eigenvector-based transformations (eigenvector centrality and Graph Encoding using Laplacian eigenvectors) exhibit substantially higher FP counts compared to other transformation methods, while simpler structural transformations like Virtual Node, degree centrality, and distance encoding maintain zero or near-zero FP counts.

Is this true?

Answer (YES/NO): NO